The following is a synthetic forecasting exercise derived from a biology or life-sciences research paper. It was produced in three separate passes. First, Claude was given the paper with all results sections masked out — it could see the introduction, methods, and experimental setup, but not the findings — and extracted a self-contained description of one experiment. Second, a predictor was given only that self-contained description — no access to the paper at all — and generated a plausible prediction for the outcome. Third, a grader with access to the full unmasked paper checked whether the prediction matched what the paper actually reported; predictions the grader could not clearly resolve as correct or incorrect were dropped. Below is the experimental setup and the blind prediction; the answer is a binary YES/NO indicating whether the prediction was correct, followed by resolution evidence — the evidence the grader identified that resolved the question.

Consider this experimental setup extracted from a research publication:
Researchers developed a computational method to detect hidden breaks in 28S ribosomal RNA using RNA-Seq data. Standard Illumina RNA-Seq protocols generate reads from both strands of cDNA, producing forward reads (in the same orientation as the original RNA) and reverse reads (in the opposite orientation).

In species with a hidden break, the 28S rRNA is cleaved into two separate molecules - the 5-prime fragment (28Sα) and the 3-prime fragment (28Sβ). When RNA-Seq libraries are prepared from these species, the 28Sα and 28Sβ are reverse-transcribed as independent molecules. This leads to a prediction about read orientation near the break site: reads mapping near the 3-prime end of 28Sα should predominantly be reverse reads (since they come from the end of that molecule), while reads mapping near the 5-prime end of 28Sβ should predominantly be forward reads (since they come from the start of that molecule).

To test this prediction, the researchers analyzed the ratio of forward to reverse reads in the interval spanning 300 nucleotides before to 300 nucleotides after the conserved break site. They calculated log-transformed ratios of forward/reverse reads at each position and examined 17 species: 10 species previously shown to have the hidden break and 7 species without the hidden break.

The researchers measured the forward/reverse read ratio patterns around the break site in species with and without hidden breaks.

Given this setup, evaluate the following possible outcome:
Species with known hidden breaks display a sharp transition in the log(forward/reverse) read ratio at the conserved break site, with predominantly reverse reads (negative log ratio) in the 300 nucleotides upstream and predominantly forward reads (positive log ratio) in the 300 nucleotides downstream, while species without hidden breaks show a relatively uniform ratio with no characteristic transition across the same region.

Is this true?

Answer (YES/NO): YES